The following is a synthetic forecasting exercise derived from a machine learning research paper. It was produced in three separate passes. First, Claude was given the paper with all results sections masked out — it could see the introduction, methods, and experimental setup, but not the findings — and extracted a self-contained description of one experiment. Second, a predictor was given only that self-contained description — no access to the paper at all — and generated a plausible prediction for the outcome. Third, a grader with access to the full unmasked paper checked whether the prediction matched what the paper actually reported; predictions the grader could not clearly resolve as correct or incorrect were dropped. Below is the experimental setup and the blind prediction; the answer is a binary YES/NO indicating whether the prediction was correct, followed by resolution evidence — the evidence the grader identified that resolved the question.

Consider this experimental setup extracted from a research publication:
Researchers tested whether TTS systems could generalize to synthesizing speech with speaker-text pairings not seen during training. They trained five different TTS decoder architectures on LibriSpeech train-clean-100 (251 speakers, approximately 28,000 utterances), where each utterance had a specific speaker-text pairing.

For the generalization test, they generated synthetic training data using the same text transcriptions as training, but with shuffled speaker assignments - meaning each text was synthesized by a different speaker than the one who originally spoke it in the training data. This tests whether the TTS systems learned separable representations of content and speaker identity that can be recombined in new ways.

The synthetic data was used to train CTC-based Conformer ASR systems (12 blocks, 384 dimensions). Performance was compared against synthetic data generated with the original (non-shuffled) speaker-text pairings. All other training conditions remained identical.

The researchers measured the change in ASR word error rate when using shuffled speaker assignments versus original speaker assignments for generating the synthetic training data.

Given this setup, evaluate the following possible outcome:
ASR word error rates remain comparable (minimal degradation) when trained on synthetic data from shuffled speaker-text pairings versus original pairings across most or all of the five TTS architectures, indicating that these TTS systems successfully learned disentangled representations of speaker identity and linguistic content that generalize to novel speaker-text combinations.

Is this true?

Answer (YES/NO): YES